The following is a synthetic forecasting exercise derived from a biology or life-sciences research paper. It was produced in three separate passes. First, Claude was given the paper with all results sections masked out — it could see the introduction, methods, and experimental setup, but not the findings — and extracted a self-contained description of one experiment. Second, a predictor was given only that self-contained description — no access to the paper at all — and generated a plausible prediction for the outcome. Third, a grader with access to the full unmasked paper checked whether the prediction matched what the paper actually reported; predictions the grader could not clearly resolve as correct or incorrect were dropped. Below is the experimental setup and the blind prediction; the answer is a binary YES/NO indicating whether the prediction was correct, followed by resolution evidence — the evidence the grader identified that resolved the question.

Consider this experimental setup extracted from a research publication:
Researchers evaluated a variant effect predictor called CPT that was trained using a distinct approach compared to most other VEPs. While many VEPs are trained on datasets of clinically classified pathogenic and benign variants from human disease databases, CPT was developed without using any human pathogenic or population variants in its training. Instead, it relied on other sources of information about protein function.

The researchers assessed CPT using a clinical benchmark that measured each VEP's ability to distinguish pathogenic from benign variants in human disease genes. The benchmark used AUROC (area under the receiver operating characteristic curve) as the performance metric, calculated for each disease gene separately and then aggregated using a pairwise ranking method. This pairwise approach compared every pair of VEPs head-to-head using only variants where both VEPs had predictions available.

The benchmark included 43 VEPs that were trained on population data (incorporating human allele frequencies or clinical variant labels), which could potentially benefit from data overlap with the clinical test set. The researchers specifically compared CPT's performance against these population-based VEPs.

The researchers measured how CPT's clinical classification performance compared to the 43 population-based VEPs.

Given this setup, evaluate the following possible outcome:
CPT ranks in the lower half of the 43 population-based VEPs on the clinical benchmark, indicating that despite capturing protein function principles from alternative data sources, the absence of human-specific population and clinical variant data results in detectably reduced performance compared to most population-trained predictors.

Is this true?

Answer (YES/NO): NO